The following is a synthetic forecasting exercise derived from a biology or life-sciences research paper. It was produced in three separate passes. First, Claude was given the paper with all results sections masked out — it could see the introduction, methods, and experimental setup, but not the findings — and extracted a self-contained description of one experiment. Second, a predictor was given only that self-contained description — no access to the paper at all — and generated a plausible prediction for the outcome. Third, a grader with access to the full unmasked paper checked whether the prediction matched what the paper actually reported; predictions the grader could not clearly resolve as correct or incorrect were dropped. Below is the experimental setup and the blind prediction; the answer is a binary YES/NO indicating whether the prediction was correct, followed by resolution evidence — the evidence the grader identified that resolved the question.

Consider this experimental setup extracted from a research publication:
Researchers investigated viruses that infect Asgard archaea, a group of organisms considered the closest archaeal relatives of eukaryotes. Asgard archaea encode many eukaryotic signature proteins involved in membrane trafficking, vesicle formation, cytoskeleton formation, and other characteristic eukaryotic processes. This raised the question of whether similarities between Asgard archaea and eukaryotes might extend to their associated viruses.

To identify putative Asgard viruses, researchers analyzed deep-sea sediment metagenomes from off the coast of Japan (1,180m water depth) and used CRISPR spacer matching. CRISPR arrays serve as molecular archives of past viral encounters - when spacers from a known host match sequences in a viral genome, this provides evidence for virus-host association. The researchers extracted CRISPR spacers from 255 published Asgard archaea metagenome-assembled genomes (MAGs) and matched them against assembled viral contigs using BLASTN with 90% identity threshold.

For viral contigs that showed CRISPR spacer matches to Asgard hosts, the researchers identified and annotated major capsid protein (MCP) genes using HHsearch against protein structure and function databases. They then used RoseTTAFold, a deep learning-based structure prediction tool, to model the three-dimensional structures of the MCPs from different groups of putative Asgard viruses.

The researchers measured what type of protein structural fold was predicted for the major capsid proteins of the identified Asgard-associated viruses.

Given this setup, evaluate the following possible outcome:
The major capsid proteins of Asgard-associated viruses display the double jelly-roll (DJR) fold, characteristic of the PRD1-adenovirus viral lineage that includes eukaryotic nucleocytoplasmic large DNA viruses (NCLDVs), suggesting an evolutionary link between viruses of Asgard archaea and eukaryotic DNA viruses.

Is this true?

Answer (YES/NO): NO